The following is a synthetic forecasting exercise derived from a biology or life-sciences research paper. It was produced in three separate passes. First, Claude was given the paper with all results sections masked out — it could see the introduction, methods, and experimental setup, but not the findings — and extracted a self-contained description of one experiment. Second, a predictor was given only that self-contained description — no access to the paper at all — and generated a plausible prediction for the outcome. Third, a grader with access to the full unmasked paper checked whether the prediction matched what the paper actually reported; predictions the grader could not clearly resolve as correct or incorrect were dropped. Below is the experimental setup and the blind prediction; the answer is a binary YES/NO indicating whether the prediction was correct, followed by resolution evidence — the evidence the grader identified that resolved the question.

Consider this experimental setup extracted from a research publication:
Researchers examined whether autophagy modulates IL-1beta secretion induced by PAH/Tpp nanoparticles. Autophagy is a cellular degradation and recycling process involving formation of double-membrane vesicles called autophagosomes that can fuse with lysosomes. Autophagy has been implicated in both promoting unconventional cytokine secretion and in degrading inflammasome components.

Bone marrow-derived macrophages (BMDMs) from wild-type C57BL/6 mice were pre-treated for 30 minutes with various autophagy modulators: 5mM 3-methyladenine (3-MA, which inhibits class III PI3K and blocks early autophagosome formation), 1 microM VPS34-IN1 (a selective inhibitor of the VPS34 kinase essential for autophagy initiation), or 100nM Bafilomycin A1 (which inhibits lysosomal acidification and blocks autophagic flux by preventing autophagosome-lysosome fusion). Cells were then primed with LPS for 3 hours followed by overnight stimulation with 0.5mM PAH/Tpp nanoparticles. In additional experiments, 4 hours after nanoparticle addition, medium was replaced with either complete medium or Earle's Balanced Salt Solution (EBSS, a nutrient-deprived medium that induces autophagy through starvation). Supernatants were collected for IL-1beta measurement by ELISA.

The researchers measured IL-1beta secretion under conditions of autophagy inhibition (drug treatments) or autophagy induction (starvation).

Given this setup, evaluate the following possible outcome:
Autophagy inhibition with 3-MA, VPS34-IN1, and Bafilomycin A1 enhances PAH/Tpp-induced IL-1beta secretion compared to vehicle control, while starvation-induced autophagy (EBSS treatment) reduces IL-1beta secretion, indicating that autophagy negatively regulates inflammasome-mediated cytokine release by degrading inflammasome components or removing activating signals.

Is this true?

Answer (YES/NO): NO